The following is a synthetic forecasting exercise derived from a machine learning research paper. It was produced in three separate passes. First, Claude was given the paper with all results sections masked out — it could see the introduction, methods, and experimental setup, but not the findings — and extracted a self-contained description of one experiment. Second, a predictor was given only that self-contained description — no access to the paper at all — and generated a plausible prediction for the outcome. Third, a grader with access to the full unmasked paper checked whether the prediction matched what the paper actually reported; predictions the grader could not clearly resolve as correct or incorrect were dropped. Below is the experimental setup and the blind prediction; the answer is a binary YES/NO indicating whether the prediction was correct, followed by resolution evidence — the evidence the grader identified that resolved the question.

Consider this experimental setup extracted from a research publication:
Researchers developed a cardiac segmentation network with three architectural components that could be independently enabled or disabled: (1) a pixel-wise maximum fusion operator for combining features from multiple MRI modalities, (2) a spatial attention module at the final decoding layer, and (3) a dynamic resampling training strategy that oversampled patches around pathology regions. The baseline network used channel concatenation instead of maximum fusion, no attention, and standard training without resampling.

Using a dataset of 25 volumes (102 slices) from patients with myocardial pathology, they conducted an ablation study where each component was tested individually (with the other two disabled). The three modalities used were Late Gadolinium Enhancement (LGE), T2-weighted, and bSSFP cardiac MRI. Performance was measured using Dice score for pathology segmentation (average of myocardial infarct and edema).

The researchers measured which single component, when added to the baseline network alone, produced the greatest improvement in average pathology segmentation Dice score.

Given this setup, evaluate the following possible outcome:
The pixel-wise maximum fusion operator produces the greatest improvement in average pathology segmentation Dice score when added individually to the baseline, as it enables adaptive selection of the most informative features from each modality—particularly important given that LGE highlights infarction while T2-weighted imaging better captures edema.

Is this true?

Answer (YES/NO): NO